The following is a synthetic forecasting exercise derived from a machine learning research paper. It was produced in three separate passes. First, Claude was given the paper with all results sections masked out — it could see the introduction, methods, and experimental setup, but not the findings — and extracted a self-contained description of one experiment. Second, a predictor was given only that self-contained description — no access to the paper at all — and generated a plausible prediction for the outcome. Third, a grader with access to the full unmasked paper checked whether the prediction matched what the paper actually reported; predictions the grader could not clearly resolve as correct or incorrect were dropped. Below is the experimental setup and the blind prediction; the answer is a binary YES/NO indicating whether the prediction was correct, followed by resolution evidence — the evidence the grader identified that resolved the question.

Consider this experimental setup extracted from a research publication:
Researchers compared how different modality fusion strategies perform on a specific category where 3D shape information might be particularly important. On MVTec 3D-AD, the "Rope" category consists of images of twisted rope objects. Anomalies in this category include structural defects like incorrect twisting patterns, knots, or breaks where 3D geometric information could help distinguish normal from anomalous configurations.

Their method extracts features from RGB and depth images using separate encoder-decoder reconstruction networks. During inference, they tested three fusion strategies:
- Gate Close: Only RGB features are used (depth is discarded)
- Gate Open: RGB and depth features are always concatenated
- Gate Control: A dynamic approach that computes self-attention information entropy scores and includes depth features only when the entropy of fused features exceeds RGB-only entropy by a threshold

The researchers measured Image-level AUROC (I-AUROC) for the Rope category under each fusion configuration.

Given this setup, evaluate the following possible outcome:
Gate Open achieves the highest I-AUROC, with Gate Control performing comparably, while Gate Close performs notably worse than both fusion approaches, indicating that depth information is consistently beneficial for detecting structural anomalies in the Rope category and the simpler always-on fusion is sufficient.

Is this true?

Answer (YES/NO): NO